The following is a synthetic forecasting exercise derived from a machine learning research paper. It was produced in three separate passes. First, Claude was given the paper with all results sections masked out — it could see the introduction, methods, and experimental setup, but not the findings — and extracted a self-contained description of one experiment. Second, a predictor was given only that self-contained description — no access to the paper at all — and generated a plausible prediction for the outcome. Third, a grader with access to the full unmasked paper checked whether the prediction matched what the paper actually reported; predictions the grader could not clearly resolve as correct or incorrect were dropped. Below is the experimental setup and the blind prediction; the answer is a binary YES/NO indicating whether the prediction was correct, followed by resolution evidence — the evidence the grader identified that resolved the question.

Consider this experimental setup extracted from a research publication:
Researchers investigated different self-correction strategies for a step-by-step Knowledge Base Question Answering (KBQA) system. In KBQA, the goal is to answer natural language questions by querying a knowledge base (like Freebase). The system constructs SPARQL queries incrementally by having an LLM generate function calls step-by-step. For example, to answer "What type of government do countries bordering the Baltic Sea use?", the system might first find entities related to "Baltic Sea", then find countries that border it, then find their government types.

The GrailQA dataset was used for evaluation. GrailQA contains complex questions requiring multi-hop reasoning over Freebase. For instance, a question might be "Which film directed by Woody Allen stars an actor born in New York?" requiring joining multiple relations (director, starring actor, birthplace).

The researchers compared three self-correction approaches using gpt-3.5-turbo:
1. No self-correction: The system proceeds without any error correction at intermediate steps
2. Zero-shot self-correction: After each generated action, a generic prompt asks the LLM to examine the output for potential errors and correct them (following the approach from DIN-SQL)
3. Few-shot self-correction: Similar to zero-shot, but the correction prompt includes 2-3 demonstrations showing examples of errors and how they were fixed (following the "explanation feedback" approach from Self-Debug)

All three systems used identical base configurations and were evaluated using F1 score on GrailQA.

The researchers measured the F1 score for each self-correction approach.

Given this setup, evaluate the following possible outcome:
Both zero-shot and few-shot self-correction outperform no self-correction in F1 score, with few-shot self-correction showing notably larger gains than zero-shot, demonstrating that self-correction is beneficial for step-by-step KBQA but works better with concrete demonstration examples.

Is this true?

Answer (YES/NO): NO